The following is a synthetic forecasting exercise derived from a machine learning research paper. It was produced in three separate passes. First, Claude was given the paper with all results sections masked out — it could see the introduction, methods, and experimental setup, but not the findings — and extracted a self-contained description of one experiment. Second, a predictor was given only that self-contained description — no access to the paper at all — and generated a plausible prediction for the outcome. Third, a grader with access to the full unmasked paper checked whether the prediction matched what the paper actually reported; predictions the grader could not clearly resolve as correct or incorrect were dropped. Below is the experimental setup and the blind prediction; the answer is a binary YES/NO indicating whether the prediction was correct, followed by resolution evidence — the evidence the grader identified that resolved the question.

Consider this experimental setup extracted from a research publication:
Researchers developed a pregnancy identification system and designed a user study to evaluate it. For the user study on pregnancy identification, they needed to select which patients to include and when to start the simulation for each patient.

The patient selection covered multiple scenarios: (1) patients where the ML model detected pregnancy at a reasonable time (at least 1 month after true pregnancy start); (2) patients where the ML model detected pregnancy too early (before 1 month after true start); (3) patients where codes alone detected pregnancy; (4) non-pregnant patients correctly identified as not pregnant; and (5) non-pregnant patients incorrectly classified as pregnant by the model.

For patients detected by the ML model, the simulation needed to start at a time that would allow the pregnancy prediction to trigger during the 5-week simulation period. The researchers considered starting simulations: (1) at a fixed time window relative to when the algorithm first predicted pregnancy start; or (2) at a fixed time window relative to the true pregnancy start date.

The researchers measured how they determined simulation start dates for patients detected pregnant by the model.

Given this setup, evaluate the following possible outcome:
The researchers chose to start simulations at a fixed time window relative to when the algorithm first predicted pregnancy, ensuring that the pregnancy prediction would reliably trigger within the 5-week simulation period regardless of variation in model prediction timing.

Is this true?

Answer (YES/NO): YES